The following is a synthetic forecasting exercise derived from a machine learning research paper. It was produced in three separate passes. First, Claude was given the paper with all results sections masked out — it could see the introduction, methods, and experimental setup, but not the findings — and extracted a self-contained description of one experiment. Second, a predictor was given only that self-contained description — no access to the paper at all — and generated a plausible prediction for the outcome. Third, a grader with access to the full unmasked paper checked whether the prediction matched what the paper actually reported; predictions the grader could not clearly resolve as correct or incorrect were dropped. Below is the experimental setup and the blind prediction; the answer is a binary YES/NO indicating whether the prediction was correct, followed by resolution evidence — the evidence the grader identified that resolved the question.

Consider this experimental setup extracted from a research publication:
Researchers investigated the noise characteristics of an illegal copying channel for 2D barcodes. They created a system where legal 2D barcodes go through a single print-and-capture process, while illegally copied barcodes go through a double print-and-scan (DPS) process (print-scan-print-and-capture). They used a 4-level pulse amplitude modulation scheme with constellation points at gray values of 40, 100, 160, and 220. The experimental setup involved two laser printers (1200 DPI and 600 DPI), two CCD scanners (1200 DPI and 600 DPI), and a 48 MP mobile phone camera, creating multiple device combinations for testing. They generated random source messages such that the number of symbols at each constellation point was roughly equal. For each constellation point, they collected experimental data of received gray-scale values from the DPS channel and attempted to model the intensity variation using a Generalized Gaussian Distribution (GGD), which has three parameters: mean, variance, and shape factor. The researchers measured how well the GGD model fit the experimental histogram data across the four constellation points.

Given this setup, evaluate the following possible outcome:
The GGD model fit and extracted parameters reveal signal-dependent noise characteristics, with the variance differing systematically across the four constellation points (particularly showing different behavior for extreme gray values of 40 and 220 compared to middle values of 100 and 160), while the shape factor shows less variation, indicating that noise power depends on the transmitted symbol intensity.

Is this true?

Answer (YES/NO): NO